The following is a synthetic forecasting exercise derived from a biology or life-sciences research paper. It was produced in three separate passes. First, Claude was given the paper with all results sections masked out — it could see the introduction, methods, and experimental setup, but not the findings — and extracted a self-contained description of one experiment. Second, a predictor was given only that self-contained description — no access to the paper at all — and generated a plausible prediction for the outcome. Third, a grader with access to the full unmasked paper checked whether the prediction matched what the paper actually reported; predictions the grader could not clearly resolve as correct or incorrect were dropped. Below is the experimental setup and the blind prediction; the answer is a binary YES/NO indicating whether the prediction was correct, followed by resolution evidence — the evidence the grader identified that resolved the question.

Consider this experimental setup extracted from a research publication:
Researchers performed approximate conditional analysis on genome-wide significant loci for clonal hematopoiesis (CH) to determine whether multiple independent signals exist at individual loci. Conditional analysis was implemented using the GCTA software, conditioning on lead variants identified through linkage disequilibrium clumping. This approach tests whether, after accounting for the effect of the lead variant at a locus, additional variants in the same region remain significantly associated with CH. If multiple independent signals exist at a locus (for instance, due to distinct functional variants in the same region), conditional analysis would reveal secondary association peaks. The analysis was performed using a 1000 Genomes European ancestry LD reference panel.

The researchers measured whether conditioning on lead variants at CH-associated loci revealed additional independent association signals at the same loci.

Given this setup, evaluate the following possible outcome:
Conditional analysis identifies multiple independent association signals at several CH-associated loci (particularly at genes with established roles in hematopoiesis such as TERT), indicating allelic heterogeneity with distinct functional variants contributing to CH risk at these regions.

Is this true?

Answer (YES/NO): YES